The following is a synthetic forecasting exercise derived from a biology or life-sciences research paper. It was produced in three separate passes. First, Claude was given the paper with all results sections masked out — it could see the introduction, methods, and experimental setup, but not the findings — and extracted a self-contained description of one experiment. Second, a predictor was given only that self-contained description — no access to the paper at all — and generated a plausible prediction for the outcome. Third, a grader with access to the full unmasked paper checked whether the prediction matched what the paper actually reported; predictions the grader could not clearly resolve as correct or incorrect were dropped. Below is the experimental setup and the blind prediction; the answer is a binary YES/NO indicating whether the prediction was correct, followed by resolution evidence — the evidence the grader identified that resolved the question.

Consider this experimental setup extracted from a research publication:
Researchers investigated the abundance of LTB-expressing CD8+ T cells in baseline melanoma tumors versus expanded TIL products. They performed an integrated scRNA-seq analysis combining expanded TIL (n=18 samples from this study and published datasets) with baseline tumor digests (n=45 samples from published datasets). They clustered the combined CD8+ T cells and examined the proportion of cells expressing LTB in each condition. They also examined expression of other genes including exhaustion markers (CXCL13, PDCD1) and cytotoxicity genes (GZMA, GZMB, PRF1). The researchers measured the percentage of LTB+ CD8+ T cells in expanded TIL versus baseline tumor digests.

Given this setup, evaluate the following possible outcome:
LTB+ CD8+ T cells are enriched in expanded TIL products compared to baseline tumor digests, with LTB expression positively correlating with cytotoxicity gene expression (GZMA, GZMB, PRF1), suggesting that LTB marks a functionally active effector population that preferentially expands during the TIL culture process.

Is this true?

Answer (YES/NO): YES